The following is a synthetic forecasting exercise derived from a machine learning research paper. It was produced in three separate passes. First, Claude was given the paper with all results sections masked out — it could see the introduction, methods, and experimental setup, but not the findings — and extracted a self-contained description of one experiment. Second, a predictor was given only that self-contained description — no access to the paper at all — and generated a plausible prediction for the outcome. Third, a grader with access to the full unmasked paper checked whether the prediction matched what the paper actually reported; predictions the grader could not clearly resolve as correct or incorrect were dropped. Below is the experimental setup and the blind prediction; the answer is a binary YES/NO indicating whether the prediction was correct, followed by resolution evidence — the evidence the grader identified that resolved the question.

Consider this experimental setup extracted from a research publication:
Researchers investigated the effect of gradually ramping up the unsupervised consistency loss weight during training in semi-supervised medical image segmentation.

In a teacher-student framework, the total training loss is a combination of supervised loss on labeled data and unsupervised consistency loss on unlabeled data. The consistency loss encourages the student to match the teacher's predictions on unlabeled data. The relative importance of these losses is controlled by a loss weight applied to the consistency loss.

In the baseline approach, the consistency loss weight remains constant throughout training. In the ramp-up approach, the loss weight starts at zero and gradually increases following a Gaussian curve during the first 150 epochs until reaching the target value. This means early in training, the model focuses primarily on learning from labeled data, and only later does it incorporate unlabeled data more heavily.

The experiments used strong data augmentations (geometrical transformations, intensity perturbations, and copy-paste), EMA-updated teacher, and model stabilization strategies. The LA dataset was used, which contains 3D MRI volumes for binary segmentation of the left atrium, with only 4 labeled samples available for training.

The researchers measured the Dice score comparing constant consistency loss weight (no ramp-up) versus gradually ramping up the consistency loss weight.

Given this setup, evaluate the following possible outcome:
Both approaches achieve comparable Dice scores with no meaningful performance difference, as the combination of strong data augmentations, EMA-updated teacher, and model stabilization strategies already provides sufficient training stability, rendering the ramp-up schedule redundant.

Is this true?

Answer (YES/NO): NO